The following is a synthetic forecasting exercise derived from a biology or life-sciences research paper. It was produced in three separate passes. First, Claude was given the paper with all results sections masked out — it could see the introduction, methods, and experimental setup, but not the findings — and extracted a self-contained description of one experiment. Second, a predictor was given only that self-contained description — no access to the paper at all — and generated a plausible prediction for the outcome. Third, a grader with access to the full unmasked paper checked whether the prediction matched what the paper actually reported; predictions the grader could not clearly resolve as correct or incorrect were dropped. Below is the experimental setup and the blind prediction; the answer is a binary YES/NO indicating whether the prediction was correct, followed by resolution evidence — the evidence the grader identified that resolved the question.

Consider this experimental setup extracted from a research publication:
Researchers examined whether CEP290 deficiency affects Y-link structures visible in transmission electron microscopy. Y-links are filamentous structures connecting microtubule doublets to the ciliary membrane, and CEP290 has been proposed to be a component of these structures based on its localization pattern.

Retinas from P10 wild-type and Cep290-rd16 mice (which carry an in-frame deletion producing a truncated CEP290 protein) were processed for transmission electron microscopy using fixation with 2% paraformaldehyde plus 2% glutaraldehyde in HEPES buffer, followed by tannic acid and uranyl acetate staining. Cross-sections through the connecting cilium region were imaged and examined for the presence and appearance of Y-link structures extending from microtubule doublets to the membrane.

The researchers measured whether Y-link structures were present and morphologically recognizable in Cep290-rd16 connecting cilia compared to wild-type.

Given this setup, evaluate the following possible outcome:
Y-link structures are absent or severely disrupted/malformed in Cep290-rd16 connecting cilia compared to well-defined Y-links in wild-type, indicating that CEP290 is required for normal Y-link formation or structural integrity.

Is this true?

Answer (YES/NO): NO